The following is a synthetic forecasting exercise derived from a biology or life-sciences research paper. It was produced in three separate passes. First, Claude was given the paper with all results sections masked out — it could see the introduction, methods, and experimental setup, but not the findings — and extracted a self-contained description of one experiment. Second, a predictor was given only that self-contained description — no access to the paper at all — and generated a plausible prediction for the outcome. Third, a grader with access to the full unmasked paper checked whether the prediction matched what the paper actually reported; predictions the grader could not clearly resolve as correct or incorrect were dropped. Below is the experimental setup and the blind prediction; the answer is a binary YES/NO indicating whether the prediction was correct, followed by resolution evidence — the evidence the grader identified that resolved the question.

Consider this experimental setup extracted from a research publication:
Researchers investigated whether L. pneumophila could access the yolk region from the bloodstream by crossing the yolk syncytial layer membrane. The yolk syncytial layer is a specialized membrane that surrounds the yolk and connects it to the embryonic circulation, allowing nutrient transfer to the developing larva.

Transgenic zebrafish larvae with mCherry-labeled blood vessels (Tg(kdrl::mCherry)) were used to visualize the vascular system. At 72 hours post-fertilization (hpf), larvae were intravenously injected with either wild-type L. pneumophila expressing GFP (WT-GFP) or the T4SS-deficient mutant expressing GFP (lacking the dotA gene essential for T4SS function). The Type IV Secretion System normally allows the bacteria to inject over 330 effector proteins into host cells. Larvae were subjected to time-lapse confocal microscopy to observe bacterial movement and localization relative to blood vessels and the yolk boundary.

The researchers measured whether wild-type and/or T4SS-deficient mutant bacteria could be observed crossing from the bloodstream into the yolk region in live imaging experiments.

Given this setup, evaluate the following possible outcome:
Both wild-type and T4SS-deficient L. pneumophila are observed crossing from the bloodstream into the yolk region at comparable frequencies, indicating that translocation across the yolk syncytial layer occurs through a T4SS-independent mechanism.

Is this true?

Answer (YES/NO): NO